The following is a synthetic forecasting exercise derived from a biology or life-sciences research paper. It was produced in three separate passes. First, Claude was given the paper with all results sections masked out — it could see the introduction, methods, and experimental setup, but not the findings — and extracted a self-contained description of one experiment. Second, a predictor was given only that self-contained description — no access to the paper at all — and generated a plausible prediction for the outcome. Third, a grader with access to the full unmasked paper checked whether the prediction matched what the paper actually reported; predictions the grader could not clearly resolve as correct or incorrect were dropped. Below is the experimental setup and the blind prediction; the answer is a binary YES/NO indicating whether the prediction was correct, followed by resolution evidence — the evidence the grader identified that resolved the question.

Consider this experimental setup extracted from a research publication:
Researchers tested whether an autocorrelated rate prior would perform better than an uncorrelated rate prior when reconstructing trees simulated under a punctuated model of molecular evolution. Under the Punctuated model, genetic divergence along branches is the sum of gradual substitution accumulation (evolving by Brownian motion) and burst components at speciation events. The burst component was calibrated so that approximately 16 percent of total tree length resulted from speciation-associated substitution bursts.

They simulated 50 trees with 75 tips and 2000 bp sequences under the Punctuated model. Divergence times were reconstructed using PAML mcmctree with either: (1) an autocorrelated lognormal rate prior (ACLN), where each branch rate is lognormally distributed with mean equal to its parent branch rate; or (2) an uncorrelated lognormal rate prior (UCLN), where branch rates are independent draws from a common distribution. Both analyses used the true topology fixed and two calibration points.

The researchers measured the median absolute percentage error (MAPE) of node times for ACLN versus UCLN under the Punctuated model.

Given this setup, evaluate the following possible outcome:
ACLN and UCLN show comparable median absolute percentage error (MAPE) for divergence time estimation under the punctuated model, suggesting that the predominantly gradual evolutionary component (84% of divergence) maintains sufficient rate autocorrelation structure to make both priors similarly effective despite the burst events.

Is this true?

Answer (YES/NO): NO